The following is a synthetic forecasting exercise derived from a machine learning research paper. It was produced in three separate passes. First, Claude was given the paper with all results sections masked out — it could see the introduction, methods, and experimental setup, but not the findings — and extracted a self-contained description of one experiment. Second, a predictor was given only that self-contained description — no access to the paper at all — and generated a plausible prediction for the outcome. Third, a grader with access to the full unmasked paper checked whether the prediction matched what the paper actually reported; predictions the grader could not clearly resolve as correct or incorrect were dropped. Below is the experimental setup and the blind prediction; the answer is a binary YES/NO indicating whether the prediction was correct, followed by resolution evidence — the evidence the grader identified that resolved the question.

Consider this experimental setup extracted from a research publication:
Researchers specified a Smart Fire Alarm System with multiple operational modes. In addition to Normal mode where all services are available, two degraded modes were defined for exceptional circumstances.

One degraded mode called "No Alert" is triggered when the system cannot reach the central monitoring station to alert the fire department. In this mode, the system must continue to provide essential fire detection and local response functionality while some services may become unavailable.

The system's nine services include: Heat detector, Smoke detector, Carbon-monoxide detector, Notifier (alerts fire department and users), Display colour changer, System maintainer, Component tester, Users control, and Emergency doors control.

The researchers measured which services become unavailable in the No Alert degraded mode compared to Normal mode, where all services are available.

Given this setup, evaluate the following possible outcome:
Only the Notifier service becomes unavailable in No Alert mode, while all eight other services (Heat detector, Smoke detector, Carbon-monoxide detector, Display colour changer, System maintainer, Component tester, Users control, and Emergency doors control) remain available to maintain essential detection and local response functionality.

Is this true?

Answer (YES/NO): NO